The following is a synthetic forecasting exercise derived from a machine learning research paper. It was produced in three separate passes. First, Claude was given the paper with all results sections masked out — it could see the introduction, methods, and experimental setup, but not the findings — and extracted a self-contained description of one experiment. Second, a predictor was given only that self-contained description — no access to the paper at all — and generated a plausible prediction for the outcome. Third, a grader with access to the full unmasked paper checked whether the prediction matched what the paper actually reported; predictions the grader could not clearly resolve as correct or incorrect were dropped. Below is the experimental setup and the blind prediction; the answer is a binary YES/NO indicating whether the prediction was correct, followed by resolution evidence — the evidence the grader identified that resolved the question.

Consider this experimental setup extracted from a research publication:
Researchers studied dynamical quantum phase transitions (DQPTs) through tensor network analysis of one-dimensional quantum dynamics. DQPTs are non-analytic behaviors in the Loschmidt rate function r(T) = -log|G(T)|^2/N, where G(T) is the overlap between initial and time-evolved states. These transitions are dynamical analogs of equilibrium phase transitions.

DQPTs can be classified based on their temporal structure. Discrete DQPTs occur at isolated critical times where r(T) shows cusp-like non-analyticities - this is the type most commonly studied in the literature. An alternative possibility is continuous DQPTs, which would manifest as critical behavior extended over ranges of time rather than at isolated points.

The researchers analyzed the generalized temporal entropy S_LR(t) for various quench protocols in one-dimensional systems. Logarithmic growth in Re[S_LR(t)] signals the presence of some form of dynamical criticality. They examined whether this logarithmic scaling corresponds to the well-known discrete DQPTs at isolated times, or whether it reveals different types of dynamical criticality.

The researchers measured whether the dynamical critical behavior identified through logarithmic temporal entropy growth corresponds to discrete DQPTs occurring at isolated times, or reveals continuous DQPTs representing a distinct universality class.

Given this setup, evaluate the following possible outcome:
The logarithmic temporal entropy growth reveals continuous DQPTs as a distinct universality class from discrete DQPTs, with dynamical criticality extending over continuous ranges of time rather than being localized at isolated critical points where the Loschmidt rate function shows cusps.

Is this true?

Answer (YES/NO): YES